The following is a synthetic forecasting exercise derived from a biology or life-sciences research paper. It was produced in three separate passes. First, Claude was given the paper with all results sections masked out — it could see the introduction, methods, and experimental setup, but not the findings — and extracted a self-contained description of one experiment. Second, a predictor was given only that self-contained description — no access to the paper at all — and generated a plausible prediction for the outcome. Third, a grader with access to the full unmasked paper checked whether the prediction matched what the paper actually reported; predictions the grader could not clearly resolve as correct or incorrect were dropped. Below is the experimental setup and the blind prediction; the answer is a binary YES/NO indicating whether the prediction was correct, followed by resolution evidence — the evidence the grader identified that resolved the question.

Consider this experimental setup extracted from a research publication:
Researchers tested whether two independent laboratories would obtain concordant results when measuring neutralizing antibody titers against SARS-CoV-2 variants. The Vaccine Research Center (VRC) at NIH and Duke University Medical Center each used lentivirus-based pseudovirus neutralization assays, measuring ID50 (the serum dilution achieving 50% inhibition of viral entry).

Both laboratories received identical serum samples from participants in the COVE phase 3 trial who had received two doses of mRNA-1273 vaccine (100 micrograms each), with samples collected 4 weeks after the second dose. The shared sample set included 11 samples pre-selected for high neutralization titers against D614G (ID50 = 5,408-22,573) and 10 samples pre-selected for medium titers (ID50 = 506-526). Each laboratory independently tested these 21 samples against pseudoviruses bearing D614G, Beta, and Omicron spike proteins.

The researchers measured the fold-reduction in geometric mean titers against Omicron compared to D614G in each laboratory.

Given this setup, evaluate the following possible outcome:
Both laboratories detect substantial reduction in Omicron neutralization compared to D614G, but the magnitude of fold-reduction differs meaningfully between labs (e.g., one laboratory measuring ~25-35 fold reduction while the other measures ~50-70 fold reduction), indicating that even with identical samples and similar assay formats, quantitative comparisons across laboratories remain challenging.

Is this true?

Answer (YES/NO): NO